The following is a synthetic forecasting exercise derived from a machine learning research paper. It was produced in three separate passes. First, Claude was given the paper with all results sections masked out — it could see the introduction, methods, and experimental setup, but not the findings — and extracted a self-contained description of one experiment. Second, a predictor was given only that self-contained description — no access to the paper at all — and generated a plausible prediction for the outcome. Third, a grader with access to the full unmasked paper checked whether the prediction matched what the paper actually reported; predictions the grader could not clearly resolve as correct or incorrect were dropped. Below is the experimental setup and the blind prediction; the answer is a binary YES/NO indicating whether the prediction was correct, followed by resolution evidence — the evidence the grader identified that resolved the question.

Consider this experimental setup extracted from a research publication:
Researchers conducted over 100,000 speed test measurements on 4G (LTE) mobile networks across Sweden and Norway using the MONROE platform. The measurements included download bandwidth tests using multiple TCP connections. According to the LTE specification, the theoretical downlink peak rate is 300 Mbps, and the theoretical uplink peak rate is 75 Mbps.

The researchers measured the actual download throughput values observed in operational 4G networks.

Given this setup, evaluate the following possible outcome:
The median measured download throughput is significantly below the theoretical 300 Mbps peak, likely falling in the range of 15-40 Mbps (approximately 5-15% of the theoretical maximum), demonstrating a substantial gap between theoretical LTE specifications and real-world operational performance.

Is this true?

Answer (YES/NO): NO